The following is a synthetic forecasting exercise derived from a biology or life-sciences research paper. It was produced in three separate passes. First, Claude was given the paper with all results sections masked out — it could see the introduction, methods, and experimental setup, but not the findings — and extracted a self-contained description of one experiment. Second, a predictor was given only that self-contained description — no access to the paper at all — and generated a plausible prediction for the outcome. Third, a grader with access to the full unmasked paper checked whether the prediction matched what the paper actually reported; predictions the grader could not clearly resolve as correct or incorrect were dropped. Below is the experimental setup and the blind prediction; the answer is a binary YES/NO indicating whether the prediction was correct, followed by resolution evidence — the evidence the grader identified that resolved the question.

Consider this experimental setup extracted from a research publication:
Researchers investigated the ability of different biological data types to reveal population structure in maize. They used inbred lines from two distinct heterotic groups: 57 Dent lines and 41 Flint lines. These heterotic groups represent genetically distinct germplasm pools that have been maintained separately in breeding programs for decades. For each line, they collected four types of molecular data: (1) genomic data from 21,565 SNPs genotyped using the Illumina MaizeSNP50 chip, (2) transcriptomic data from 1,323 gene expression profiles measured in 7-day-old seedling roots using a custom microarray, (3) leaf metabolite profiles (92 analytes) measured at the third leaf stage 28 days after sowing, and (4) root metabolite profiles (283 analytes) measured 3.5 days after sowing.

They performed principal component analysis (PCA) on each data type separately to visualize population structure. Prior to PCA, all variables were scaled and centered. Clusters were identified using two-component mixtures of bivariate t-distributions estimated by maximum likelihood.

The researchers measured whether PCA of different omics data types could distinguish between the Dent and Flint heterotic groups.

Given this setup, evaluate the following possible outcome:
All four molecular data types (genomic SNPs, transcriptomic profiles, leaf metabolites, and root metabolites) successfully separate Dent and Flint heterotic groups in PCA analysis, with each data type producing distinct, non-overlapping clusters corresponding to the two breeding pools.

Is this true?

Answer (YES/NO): NO